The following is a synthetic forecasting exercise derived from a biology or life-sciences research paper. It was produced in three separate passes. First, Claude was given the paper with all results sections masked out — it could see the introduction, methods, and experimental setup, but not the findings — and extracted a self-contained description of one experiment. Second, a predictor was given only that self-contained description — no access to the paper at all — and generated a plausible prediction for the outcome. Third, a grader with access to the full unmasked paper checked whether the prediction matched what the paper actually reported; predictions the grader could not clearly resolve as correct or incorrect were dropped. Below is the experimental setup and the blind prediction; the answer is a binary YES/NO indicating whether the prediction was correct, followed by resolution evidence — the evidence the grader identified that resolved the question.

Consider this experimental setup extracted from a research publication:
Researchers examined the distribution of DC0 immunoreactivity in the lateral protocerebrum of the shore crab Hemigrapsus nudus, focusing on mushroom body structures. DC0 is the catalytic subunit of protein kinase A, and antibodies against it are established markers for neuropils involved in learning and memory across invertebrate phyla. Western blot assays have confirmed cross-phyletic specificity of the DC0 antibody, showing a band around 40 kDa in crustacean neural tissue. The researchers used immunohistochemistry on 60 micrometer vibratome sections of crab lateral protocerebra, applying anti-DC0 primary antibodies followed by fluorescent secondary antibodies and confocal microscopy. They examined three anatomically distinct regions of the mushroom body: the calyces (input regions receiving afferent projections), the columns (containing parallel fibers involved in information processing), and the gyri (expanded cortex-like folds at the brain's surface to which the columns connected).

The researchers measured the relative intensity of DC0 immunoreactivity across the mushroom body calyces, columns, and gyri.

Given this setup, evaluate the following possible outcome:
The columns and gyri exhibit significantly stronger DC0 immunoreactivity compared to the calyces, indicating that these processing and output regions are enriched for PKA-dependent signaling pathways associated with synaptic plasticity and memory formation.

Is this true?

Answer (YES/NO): NO